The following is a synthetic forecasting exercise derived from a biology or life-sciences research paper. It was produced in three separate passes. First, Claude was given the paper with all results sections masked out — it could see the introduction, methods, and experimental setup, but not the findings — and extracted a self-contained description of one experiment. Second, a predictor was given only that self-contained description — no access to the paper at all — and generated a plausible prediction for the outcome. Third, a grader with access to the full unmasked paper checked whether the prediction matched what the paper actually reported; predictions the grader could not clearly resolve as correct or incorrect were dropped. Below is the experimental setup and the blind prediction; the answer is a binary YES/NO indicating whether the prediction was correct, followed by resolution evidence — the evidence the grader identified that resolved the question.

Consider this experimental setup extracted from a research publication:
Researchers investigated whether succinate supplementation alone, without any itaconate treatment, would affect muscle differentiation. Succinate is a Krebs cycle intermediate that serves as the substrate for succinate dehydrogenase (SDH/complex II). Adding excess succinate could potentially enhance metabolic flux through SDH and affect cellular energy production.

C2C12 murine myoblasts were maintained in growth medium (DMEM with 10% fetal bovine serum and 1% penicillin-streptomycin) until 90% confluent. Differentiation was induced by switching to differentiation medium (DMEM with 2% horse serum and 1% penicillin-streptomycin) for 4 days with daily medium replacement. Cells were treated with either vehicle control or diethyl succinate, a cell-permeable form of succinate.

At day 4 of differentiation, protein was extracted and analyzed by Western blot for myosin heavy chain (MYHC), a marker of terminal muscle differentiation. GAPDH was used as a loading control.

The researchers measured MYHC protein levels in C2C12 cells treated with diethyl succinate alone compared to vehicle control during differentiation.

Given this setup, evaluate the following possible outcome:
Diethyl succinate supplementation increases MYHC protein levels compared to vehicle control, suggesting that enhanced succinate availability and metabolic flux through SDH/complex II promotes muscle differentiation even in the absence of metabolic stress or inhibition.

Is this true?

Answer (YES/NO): NO